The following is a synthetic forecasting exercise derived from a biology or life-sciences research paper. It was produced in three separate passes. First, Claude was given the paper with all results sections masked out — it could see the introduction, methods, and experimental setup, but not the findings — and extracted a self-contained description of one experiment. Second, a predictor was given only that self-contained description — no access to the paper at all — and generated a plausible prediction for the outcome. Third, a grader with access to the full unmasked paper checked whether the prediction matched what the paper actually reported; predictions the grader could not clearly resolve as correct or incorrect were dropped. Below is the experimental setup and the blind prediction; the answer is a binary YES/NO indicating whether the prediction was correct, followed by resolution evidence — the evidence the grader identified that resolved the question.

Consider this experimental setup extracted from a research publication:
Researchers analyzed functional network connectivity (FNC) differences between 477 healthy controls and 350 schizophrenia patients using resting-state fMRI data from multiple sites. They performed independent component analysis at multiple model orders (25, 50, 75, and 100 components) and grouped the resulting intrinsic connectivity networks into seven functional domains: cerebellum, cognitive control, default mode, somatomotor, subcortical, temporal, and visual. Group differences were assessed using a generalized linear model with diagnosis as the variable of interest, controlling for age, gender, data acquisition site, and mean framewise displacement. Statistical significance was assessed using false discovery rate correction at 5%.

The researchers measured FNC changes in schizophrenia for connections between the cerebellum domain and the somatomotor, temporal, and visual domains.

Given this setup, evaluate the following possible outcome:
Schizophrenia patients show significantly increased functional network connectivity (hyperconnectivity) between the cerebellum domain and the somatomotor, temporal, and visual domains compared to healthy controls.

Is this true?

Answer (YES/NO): YES